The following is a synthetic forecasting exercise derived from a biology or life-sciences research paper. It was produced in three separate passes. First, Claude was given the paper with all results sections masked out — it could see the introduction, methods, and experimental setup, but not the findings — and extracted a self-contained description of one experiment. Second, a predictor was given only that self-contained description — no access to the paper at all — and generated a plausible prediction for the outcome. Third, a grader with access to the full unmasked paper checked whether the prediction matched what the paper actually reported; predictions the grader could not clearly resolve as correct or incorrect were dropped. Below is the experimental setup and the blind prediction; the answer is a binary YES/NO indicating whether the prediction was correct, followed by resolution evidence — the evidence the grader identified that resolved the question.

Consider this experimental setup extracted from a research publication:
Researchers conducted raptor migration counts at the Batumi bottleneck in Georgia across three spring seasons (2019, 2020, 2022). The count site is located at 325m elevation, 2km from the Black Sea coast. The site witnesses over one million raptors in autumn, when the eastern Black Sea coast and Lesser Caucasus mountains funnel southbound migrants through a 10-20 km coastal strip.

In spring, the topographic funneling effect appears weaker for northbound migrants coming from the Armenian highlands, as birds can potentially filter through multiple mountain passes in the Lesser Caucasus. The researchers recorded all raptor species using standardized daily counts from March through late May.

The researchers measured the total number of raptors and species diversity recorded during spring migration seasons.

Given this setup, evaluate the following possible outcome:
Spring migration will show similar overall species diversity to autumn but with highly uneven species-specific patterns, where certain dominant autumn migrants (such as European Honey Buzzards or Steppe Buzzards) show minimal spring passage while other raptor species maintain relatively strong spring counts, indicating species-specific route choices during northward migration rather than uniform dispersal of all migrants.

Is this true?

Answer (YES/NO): NO